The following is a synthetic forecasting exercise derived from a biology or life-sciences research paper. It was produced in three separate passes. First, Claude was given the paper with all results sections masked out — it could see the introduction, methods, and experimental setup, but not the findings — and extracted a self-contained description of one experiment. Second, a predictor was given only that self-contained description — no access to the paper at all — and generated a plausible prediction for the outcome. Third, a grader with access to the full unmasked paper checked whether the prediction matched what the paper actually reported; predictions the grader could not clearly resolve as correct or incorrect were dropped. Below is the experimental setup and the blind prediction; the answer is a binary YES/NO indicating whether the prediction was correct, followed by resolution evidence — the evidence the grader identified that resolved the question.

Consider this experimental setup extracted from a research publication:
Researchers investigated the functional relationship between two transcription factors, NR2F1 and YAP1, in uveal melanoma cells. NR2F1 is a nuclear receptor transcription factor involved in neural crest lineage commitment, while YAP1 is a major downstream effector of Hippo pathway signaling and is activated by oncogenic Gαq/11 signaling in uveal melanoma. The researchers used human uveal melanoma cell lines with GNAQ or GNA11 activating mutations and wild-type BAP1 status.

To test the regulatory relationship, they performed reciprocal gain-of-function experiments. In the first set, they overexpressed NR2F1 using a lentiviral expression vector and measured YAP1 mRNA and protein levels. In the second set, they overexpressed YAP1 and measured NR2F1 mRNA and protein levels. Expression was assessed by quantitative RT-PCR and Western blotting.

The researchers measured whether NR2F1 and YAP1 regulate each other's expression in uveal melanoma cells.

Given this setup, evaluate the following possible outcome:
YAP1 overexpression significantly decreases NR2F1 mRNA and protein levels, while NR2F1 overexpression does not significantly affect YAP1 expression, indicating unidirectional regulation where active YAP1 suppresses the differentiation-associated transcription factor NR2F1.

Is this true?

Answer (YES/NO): NO